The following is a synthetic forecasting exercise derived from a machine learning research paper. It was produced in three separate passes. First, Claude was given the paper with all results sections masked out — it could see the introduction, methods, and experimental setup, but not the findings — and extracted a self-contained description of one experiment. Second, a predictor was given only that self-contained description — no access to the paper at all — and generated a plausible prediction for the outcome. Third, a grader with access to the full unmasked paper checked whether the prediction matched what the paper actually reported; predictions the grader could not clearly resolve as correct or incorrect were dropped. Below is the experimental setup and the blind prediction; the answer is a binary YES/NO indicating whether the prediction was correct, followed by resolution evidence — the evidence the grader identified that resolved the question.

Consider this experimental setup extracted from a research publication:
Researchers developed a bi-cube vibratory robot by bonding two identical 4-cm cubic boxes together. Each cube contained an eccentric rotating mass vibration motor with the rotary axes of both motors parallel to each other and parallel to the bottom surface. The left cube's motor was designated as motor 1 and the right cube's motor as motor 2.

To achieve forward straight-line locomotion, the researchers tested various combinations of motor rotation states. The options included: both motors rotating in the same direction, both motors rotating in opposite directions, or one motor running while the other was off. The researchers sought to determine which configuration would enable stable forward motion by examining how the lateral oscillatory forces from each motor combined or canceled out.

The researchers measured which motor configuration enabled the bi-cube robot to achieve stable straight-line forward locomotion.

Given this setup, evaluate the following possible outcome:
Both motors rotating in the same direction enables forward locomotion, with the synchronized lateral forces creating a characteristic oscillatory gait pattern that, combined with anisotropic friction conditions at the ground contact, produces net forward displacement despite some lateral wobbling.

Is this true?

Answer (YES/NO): NO